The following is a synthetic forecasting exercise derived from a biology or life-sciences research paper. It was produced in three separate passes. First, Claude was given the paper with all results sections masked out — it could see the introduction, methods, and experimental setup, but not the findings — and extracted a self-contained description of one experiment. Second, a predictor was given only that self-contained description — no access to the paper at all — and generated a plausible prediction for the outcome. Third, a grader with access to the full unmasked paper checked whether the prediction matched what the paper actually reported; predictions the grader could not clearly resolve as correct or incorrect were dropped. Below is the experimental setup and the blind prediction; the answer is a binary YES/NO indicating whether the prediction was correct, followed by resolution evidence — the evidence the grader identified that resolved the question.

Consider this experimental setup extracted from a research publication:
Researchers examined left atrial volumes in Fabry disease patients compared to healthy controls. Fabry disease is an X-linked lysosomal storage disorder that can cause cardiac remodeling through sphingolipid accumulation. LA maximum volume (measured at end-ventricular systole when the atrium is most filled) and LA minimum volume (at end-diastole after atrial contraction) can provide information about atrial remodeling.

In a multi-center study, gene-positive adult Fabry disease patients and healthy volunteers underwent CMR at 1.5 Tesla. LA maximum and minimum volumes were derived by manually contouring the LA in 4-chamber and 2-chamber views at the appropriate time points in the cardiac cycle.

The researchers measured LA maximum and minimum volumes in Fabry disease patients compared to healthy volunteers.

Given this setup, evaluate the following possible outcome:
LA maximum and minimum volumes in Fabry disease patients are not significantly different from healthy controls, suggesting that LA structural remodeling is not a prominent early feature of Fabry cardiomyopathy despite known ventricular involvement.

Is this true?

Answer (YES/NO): NO